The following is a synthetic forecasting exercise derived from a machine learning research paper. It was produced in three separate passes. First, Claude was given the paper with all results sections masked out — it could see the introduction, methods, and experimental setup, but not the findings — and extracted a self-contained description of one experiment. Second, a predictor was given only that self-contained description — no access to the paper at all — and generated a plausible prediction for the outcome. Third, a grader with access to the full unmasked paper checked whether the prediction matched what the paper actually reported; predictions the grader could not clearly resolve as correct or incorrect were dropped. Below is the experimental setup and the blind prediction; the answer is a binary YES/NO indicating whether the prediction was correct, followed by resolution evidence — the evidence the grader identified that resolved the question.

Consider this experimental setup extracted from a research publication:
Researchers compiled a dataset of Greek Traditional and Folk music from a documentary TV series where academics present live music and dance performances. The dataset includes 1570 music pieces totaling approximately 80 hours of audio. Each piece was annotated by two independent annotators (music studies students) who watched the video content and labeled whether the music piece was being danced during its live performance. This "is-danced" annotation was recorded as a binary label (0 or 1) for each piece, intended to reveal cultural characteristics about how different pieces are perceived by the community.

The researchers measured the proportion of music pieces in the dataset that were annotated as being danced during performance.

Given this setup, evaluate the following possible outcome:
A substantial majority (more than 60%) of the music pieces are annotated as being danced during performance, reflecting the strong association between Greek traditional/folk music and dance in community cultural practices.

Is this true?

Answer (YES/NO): NO